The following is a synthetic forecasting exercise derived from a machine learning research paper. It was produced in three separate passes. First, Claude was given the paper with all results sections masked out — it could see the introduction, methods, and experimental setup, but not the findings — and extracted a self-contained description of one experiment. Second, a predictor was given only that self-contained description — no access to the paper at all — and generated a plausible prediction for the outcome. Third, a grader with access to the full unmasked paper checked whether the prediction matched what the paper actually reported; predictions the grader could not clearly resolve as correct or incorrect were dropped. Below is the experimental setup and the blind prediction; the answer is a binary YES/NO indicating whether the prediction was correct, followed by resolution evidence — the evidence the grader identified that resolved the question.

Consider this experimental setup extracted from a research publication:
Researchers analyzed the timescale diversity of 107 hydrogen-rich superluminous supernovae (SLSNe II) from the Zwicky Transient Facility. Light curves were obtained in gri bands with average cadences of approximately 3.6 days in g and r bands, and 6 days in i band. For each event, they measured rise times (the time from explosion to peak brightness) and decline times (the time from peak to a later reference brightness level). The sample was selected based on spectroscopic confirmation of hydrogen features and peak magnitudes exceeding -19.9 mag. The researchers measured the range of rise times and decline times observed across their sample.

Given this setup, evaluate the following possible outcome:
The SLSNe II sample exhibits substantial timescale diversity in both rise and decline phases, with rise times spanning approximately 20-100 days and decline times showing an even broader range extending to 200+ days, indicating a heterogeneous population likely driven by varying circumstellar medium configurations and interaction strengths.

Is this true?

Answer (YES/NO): NO